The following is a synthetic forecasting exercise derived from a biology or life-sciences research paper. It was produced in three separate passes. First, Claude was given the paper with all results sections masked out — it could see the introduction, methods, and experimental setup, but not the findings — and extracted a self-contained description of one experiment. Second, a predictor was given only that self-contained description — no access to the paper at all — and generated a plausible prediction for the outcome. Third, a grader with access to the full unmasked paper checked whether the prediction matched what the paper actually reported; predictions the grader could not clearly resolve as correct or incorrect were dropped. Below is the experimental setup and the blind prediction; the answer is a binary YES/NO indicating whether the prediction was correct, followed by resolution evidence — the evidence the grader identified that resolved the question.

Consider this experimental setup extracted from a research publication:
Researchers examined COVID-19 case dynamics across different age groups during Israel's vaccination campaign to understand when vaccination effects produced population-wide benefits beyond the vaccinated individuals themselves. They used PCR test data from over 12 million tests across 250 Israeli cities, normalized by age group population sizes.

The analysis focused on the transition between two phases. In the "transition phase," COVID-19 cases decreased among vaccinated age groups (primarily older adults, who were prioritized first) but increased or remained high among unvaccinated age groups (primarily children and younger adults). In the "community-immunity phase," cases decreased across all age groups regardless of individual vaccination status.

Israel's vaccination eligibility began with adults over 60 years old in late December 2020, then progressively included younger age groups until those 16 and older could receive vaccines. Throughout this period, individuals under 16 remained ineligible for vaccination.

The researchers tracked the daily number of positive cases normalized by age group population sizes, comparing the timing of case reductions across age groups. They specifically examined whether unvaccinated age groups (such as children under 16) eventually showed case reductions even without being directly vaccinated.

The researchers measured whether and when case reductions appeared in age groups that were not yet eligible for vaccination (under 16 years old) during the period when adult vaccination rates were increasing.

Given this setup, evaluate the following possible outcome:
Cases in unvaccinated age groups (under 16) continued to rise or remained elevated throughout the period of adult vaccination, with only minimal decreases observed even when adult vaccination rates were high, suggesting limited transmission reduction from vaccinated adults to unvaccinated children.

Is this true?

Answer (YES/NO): NO